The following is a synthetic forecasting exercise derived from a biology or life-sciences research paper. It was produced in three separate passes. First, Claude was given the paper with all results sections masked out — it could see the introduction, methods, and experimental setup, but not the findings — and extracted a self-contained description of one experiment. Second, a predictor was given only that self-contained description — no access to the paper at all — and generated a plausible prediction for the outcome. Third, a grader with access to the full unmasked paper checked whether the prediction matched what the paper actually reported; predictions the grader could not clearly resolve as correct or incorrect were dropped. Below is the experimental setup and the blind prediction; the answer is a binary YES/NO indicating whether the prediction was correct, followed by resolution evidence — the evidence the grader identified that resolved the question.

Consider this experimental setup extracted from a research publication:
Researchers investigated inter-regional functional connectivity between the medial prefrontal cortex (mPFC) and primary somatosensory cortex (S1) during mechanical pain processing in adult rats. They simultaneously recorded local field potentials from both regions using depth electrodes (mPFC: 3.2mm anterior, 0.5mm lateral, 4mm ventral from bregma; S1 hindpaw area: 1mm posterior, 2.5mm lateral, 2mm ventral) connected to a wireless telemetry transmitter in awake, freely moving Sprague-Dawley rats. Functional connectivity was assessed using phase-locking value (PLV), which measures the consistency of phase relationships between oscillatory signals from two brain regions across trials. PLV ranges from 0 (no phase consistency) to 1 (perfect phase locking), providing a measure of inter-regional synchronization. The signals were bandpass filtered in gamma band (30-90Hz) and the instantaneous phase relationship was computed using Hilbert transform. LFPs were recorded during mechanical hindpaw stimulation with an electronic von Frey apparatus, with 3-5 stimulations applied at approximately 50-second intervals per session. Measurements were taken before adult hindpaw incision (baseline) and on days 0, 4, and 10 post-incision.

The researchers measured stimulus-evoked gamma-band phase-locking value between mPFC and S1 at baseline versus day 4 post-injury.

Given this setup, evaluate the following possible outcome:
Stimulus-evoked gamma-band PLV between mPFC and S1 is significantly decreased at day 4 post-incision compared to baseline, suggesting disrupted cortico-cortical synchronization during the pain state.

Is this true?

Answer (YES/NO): NO